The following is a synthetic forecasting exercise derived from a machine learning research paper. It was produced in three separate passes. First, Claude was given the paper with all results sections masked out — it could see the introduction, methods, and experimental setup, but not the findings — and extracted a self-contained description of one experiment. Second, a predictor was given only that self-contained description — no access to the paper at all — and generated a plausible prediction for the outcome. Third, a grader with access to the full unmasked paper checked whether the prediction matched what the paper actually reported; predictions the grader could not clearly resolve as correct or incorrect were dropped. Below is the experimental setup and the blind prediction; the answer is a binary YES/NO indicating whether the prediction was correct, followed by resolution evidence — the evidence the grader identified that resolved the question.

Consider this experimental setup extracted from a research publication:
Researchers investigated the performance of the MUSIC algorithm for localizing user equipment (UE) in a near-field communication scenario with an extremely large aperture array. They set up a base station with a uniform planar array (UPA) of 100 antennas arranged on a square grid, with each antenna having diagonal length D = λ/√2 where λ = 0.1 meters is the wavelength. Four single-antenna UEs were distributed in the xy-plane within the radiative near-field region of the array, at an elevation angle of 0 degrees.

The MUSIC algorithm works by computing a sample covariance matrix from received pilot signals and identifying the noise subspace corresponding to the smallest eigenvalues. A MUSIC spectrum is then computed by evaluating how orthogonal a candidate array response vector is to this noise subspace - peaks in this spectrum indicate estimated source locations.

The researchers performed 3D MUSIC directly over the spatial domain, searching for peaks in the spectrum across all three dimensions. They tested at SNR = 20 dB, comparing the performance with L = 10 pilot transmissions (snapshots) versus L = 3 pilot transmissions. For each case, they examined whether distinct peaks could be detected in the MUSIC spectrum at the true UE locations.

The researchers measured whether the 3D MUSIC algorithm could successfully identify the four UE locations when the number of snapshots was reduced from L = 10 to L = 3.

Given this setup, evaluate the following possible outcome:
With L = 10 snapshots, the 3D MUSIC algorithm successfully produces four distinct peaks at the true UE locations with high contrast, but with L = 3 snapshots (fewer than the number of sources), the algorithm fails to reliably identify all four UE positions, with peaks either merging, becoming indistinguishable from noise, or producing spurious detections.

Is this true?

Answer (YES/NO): YES